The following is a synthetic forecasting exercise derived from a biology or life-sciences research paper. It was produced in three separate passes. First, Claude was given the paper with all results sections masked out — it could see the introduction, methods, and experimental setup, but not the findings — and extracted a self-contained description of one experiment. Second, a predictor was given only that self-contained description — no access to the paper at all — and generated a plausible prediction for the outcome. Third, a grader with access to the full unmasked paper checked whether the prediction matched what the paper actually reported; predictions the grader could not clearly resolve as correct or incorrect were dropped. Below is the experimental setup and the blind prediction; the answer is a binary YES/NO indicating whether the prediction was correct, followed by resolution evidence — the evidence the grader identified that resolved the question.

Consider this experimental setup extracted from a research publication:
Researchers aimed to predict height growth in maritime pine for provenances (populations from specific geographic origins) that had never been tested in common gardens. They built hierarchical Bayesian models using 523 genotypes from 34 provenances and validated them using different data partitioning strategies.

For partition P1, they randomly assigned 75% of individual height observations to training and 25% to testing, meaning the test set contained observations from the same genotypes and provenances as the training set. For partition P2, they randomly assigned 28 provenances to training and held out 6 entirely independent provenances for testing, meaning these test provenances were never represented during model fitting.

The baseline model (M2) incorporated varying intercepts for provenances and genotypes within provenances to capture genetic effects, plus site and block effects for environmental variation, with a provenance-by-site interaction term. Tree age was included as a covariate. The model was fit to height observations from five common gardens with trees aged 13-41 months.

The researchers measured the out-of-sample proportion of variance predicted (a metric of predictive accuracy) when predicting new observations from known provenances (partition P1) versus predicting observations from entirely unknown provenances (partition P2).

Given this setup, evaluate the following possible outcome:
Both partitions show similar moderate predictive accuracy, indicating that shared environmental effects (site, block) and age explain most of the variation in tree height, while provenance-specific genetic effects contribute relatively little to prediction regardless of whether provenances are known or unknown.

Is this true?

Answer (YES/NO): NO